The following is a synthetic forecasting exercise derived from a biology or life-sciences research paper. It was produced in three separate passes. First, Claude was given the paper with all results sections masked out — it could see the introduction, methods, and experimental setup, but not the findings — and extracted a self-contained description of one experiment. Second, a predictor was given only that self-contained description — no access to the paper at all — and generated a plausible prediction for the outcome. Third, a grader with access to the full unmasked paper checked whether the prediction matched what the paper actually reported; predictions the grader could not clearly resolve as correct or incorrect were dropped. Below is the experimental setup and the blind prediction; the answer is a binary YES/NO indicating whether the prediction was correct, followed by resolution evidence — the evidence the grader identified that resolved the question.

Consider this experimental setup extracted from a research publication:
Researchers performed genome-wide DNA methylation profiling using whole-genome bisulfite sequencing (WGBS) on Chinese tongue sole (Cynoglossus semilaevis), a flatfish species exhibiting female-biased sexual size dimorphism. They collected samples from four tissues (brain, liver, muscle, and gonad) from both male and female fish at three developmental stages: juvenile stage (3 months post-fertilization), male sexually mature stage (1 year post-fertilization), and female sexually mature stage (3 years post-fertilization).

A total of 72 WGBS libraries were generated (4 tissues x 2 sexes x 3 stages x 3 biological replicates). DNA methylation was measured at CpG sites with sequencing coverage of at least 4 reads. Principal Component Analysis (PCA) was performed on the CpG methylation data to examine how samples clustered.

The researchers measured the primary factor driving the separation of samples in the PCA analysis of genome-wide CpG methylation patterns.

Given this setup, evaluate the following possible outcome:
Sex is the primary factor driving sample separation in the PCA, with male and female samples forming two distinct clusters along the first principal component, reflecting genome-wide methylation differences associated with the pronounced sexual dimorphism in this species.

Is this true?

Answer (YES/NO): NO